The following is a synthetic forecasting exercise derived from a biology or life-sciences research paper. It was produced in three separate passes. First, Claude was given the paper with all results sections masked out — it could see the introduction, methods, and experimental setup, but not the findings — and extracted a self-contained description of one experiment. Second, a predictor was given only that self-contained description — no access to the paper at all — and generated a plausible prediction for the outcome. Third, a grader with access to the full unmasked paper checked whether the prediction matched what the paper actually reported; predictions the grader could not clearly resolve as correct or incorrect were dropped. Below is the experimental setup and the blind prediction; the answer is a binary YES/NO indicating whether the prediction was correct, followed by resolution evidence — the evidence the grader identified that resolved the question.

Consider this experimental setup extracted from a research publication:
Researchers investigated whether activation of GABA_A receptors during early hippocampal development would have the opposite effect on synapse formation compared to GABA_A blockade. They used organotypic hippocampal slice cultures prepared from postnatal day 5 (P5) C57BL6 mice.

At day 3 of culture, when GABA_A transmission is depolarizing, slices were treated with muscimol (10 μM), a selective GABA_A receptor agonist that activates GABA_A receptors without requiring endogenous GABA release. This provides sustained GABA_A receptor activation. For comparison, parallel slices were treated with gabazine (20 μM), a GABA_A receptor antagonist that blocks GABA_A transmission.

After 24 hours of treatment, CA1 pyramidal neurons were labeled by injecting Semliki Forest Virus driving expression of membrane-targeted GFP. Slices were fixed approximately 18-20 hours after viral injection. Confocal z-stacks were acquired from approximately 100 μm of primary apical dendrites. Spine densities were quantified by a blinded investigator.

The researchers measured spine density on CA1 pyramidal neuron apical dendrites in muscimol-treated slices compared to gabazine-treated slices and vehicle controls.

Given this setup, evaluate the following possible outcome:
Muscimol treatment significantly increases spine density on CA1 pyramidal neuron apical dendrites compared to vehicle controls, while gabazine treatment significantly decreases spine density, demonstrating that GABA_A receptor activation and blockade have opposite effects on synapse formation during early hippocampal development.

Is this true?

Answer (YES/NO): NO